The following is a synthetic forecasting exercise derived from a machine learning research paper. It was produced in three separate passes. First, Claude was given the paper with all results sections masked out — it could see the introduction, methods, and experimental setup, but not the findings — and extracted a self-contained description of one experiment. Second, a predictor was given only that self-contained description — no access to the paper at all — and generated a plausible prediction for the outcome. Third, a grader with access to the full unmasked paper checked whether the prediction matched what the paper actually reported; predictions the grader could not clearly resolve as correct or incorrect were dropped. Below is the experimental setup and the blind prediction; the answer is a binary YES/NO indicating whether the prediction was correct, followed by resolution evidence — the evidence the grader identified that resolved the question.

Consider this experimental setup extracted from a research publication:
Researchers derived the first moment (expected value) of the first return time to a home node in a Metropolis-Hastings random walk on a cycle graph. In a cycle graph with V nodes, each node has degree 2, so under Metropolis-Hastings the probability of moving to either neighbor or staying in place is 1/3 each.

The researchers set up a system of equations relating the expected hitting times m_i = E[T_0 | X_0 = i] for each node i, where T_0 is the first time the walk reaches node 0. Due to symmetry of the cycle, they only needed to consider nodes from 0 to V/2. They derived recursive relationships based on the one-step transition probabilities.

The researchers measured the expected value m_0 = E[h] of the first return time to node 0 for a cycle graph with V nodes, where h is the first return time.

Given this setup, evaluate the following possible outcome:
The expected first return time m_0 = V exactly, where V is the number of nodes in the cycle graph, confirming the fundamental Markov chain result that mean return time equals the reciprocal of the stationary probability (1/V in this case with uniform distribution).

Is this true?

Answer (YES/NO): YES